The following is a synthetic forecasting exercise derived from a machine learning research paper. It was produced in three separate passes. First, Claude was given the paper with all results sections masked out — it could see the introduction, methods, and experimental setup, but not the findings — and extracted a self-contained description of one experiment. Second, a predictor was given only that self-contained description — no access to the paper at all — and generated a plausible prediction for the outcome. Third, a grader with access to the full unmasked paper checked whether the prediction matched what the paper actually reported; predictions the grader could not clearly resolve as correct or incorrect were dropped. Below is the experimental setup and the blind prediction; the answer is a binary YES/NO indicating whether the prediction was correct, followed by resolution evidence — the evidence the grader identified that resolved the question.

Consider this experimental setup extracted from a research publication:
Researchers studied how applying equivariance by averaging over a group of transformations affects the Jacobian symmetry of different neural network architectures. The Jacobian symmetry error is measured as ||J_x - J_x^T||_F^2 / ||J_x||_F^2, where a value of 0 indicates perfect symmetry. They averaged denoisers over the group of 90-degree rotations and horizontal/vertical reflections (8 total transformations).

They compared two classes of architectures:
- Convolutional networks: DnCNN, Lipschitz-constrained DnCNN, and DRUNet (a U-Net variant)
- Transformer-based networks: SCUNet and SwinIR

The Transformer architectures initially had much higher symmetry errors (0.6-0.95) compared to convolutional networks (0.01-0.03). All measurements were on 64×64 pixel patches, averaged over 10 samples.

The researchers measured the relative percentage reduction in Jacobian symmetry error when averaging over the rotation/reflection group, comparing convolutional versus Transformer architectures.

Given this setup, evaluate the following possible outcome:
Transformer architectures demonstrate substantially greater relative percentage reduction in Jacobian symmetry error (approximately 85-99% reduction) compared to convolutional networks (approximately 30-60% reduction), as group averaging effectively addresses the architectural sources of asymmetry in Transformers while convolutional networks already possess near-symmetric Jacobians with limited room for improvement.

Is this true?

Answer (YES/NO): NO